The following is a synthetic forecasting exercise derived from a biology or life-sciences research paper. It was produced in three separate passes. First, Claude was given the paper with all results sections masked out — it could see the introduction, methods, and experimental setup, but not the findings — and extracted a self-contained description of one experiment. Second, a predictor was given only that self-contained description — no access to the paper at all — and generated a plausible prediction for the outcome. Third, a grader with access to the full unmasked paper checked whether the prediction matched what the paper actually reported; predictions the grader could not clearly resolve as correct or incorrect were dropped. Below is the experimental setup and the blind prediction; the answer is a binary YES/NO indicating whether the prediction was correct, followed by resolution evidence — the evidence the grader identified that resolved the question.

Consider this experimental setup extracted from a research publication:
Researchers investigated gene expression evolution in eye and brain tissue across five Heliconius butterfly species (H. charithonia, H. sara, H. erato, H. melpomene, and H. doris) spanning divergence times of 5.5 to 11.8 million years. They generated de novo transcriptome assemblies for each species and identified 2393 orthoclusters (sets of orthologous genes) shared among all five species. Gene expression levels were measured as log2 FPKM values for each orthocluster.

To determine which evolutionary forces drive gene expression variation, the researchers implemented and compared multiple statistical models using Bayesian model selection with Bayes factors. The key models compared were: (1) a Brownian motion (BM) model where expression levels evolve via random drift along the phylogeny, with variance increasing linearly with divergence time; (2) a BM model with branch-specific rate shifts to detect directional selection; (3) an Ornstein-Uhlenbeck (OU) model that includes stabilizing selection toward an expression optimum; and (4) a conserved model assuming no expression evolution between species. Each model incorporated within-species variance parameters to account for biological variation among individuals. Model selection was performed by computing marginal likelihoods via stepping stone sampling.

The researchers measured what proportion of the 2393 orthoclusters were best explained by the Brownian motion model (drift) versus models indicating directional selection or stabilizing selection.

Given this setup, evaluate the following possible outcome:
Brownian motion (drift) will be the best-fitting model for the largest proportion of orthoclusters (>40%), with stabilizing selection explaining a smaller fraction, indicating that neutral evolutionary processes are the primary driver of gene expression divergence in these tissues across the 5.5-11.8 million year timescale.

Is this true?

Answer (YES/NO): YES